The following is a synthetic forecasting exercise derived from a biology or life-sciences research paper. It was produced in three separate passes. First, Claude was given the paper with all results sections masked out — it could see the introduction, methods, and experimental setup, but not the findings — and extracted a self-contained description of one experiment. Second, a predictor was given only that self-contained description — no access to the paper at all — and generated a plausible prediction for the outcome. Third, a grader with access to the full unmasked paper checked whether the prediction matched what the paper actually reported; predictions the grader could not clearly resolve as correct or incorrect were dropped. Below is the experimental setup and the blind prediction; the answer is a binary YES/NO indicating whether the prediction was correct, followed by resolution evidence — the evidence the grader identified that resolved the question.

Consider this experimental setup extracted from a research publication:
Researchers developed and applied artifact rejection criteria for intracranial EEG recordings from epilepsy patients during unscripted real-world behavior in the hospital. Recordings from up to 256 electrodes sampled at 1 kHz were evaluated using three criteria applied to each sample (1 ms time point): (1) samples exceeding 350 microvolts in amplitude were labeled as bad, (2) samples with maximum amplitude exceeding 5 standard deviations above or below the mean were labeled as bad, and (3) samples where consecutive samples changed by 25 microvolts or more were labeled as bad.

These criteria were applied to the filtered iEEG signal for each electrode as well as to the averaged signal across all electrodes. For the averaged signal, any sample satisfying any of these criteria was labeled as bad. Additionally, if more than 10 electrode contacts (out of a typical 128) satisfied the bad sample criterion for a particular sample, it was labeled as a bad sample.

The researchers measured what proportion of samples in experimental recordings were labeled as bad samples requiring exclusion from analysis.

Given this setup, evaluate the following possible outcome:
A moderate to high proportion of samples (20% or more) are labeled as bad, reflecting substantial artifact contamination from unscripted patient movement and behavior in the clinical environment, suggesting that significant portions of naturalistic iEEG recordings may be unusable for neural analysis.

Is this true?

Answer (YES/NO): NO